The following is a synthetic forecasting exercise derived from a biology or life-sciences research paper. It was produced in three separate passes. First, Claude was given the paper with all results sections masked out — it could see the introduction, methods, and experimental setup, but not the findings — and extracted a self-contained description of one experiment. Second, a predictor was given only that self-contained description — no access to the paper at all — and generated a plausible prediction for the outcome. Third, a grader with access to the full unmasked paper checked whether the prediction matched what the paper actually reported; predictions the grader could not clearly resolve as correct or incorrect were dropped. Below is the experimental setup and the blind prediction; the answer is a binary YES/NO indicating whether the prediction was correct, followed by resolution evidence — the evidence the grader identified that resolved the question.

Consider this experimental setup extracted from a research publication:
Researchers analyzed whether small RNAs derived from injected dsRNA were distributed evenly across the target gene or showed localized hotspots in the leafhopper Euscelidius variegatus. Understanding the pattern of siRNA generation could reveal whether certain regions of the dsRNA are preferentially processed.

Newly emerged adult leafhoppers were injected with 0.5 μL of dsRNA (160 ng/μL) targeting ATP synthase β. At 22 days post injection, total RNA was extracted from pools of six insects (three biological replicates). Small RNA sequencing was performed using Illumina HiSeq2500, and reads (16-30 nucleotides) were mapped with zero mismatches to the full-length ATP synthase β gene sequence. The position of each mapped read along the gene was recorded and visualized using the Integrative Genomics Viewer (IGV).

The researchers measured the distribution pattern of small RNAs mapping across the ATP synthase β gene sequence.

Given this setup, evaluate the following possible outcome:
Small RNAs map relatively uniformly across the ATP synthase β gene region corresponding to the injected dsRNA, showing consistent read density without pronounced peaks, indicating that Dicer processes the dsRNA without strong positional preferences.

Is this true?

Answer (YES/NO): NO